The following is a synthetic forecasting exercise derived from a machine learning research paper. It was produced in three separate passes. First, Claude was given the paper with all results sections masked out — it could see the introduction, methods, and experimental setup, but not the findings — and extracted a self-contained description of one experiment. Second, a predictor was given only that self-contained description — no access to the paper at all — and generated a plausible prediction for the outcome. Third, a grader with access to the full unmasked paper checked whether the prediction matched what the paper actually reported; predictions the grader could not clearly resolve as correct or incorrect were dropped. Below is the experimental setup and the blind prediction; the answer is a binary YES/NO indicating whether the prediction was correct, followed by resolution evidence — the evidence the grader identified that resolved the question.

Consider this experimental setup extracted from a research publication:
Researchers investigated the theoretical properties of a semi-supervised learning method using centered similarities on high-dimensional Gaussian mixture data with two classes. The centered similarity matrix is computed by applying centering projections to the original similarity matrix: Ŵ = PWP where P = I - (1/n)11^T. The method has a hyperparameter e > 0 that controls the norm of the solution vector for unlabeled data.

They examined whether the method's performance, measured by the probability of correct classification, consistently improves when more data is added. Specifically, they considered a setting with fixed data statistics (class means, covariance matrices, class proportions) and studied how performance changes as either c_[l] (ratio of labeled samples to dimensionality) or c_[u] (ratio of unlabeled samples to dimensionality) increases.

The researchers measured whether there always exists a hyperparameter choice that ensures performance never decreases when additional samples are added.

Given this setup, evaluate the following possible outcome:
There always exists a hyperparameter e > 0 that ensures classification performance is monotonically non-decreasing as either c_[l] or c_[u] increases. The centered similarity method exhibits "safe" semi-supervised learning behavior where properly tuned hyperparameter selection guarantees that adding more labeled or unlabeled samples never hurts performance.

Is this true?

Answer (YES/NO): YES